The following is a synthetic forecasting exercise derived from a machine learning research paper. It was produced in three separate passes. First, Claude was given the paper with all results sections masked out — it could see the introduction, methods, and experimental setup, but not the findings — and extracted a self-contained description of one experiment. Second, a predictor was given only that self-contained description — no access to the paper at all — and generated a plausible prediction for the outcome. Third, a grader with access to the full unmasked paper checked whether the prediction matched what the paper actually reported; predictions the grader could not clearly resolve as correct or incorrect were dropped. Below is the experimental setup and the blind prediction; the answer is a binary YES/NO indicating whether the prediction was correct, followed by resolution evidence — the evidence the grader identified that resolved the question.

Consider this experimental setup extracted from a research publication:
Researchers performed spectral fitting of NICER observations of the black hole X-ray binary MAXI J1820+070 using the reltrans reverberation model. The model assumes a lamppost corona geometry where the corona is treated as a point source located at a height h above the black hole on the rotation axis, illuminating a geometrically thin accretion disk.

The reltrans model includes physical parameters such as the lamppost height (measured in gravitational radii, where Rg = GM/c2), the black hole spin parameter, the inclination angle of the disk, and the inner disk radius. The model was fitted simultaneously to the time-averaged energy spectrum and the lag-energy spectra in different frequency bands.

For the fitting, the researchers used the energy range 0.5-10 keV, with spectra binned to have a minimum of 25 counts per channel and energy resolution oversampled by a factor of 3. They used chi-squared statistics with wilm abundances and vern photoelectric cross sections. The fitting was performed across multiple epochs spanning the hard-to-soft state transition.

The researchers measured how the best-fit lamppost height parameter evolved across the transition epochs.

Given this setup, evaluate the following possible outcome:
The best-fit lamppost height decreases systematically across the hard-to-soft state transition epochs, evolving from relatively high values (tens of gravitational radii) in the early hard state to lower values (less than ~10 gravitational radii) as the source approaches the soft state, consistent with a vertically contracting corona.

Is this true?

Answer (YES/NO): NO